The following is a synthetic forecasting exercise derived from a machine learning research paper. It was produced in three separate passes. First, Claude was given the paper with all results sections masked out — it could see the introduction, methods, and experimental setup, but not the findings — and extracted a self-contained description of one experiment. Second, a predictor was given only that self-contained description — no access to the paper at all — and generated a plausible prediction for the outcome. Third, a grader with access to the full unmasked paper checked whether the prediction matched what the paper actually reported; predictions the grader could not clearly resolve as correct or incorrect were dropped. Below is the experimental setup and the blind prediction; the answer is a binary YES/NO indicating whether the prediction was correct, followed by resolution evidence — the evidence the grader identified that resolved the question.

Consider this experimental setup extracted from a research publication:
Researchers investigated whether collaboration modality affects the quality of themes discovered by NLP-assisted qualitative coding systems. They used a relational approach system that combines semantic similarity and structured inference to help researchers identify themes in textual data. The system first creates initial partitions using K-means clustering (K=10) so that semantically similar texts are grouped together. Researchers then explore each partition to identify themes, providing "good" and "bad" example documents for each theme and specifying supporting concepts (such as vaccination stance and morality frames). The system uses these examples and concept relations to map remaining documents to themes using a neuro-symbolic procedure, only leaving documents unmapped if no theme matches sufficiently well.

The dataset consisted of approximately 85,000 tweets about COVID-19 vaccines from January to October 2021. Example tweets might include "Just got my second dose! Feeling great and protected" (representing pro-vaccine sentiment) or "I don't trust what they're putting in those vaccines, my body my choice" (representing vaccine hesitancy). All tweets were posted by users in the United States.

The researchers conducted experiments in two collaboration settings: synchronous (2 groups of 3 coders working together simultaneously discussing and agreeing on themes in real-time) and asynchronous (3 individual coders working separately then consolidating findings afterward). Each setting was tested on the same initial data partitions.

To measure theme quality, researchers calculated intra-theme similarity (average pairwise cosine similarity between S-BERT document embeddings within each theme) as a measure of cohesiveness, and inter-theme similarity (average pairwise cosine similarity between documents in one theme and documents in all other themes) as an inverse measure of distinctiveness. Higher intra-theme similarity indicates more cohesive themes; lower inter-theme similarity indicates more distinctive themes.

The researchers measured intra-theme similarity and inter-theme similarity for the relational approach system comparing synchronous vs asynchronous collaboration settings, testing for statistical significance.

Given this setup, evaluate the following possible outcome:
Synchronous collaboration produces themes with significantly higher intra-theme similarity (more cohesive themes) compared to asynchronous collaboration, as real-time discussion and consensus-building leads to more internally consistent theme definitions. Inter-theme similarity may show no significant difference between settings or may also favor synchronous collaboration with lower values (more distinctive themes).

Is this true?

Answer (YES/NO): NO